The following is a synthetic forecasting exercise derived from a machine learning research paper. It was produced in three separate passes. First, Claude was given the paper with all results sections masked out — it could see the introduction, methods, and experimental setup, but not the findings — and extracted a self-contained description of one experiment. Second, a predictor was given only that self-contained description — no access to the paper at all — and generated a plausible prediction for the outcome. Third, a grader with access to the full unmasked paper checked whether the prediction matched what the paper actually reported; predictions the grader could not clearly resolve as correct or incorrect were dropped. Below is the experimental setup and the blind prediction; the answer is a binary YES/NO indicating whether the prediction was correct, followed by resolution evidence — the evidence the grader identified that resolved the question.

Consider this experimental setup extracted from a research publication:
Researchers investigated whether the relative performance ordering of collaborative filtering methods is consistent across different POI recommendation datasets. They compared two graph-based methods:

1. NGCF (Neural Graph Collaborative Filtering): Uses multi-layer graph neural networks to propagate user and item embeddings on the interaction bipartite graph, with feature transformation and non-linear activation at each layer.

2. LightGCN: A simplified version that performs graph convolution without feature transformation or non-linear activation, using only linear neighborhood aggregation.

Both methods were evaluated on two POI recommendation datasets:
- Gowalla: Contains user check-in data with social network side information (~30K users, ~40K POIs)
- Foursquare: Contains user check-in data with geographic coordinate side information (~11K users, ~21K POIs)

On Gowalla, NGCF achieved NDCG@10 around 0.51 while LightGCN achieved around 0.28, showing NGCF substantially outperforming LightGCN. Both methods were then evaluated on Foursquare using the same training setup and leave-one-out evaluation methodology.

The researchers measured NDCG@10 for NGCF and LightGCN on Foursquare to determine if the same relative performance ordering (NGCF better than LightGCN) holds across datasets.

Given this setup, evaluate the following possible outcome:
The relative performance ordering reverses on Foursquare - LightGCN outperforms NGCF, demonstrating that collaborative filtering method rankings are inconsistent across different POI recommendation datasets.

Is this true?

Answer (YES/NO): YES